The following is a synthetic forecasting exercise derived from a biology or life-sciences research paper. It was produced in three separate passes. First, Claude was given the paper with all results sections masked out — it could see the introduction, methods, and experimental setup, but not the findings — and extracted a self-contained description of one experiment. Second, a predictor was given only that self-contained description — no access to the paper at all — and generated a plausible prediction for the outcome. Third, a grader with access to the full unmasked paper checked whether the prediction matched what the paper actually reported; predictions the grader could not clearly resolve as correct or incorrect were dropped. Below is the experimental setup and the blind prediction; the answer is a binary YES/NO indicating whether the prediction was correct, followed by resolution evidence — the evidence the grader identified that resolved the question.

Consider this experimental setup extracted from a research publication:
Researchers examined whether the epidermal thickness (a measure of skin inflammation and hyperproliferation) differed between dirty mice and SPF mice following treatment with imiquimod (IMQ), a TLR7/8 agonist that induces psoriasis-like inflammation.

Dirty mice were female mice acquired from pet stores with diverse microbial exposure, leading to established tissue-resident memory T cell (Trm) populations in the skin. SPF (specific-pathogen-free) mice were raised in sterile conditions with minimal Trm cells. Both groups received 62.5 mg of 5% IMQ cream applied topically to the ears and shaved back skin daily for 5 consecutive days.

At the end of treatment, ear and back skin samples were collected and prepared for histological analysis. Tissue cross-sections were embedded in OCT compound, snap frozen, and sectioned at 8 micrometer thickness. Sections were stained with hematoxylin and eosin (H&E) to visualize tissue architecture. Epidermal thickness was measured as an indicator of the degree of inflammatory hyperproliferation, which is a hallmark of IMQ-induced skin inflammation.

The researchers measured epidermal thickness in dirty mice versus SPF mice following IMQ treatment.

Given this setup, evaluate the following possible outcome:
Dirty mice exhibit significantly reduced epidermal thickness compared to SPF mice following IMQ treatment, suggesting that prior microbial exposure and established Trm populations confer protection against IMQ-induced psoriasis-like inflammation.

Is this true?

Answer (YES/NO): YES